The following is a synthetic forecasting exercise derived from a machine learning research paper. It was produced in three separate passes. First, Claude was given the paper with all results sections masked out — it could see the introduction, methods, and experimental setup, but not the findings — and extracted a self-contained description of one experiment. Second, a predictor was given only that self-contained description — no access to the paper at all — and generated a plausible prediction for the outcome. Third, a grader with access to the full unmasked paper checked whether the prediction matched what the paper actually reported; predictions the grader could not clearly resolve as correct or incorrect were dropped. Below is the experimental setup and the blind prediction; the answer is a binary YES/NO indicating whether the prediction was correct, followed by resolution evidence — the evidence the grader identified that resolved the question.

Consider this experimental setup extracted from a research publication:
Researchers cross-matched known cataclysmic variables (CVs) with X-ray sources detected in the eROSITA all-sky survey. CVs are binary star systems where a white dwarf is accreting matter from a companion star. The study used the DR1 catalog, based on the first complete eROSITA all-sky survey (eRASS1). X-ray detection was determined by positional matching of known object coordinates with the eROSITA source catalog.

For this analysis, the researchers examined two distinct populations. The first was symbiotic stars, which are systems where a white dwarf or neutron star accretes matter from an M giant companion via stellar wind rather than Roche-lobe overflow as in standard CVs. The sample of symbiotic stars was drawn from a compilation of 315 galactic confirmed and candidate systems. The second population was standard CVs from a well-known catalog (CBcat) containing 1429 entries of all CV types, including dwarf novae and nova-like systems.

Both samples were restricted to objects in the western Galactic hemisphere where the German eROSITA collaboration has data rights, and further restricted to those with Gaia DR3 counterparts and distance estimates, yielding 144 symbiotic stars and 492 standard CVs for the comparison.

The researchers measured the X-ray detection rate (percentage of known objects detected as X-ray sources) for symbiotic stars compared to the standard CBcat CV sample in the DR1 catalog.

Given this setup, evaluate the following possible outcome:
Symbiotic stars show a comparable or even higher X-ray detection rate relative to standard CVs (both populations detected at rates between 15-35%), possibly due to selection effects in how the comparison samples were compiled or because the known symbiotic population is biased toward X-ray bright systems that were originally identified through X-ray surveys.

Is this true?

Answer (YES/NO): NO